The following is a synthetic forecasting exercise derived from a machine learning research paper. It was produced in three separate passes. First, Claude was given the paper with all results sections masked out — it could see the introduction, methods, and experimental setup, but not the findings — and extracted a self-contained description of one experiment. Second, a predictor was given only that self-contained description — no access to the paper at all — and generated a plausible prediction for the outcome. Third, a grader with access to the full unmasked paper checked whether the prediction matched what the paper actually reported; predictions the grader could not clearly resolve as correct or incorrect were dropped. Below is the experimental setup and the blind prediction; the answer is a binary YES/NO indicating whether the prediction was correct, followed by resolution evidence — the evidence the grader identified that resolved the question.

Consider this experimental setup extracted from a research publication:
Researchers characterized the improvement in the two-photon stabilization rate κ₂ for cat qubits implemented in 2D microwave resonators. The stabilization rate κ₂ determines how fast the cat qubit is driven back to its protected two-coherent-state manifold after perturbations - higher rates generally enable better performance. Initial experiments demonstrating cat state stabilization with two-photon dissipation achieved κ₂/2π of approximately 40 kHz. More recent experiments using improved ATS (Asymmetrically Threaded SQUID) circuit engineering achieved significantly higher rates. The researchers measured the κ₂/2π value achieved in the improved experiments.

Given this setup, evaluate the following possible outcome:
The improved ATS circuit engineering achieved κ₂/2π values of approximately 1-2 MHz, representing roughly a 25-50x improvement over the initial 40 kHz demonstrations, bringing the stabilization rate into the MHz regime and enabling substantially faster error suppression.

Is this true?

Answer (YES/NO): NO